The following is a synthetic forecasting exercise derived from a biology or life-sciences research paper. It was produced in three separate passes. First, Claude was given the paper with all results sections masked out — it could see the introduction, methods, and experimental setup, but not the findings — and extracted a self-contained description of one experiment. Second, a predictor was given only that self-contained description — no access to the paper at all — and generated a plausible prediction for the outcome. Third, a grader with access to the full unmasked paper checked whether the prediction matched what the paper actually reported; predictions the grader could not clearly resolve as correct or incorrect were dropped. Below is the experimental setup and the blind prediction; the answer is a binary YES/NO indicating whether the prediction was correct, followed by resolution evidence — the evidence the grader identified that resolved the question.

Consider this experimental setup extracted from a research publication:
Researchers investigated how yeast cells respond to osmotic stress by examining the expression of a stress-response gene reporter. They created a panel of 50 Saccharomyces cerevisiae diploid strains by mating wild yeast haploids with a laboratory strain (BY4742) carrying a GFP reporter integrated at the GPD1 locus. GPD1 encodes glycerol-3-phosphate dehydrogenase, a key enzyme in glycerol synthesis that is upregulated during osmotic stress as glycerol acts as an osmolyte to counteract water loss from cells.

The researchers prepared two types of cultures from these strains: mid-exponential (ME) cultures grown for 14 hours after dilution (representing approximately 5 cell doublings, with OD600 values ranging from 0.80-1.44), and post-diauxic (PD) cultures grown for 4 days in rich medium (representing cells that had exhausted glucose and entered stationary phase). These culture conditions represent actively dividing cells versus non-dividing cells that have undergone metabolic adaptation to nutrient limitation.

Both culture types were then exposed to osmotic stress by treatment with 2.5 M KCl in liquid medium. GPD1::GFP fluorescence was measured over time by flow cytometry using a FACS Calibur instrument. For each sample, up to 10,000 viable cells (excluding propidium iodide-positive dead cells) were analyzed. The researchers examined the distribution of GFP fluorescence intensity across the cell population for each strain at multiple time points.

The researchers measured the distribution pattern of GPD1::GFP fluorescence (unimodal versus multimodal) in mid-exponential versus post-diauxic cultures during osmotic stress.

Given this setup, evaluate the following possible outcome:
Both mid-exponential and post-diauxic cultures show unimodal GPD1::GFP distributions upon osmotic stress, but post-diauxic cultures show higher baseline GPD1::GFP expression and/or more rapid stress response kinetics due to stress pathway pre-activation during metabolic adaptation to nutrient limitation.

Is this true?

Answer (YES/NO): NO